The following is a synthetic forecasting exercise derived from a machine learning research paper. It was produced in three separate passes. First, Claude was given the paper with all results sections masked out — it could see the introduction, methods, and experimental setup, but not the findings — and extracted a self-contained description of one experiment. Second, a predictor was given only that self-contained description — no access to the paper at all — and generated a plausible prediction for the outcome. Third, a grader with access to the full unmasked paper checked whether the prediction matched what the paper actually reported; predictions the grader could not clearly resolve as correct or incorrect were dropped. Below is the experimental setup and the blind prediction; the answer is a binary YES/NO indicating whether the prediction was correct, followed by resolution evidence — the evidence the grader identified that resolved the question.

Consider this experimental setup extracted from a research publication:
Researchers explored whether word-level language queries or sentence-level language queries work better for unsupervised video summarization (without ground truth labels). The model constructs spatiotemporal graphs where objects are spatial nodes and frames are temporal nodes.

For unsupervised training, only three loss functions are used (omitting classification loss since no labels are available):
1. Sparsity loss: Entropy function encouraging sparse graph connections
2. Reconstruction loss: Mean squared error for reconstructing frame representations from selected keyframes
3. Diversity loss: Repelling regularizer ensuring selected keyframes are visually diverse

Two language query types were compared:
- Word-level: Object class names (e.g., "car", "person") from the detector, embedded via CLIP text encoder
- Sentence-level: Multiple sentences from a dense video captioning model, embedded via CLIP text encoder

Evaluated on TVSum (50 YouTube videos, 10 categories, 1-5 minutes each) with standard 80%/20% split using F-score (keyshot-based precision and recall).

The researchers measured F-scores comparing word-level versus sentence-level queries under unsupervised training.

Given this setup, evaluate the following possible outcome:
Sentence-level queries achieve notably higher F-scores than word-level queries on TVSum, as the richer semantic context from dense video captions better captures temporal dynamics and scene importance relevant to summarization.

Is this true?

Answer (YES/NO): NO